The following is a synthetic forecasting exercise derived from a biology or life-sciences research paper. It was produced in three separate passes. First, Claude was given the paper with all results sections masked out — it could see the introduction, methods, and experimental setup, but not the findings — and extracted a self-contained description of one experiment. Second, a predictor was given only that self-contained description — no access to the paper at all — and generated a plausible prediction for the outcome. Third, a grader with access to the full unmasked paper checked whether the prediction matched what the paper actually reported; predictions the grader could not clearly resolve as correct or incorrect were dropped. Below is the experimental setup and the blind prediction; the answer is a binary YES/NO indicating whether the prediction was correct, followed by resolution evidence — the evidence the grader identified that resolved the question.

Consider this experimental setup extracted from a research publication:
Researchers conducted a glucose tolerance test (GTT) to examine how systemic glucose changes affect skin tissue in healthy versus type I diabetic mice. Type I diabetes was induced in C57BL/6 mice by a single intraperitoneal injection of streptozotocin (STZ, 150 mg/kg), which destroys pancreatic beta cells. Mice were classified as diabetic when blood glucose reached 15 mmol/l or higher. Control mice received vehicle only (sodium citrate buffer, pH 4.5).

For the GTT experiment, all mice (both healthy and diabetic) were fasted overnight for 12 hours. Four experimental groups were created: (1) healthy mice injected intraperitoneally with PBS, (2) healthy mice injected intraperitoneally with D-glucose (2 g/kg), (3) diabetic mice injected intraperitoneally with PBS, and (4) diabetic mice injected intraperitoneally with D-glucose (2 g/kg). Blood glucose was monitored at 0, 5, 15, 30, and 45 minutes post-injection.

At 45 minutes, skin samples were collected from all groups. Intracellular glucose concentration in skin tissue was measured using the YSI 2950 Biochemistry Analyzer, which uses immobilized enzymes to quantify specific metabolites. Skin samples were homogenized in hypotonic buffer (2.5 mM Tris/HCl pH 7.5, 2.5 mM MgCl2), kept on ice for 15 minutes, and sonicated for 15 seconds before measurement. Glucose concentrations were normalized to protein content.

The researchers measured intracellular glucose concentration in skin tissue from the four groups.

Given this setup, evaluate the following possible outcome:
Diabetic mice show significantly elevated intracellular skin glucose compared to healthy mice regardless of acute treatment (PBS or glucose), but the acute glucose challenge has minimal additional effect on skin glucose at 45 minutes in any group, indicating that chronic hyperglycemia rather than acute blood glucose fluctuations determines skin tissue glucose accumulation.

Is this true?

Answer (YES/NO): NO